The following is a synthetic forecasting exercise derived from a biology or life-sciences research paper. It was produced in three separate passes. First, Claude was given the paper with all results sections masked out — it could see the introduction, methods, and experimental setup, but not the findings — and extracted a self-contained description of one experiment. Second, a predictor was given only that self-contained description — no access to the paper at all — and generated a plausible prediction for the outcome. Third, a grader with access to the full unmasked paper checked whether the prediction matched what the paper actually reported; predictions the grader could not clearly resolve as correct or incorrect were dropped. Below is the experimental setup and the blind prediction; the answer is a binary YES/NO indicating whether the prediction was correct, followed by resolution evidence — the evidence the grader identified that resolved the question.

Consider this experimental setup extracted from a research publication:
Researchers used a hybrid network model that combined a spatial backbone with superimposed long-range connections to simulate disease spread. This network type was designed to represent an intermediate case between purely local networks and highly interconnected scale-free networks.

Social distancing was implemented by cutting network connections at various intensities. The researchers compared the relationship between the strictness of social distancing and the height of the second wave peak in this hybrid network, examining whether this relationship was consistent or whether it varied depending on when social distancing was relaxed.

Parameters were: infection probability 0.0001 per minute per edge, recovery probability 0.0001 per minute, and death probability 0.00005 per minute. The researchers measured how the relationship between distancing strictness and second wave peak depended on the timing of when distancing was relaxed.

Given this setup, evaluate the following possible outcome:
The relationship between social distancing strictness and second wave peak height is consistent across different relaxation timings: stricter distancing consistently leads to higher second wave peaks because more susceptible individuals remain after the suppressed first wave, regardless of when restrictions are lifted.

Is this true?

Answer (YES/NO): NO